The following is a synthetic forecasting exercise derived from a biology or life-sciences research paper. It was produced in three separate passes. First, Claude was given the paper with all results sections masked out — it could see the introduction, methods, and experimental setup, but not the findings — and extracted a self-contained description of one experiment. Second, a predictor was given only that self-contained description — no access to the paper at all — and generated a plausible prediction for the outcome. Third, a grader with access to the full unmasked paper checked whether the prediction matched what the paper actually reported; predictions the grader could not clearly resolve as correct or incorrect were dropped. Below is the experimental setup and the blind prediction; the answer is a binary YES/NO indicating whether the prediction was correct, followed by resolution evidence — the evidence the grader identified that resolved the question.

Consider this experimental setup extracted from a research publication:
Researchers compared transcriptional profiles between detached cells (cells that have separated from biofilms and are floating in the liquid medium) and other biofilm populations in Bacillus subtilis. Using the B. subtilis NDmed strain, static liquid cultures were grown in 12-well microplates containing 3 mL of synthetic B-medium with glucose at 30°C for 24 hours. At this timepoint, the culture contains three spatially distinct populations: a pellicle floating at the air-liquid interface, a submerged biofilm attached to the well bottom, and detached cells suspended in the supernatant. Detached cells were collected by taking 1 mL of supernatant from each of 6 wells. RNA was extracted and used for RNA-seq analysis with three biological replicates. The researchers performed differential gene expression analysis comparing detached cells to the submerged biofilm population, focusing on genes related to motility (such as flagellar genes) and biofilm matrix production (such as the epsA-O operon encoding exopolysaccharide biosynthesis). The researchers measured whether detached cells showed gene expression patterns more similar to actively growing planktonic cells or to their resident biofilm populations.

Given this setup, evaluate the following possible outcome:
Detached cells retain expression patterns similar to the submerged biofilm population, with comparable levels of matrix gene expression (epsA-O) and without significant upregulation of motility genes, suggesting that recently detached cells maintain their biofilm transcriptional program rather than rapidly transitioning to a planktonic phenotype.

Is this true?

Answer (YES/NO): NO